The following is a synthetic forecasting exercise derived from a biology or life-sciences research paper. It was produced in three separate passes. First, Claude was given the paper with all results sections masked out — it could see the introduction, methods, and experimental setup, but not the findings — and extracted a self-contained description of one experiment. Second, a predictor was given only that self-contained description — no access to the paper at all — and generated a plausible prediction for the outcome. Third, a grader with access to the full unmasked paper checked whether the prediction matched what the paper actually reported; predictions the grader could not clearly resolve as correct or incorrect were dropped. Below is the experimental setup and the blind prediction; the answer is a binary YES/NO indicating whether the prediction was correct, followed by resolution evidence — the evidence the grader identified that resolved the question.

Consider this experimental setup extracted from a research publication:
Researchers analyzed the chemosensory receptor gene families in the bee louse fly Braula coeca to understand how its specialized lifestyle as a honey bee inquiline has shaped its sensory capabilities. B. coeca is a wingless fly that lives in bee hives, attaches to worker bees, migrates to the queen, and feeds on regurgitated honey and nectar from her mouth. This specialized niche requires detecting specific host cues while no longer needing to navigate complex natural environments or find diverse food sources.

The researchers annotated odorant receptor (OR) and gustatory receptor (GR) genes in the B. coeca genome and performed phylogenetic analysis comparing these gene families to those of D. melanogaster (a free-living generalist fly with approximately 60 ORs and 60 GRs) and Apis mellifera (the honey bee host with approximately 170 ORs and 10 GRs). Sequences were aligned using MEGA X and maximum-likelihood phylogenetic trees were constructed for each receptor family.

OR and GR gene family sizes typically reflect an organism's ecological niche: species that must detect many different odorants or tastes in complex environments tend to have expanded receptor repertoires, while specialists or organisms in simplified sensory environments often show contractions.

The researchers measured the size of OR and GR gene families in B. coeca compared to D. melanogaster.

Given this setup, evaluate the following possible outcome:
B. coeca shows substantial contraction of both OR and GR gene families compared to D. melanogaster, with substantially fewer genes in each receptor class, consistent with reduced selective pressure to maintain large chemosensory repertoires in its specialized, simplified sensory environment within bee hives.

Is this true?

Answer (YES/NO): YES